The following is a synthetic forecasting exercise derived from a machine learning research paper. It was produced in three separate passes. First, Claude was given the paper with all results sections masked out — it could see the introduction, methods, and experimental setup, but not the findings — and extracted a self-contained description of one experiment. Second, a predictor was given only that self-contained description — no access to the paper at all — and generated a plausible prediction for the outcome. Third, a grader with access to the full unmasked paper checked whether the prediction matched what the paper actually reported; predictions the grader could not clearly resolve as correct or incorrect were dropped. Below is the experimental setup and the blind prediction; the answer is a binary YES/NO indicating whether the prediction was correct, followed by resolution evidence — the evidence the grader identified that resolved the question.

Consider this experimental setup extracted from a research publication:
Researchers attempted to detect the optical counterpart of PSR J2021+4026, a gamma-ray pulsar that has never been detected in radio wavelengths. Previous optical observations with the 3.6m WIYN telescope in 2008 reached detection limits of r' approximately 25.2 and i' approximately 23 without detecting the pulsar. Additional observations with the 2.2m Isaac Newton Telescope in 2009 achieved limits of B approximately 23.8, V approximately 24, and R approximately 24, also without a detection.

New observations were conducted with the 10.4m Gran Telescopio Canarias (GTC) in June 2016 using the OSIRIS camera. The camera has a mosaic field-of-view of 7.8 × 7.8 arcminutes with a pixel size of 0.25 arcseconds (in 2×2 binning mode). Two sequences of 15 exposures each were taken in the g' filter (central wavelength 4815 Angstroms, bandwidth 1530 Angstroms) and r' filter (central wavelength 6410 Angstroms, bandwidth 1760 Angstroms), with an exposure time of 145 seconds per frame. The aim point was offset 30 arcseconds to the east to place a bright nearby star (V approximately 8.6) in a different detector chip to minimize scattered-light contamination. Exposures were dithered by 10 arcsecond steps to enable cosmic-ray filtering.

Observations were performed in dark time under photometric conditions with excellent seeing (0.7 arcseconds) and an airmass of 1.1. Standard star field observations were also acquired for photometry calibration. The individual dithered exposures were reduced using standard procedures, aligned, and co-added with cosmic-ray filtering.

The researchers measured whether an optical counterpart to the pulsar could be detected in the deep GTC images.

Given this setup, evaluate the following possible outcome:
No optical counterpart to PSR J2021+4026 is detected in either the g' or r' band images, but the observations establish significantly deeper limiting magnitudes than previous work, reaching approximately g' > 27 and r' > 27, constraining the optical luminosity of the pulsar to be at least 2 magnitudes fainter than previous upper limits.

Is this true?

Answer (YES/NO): NO